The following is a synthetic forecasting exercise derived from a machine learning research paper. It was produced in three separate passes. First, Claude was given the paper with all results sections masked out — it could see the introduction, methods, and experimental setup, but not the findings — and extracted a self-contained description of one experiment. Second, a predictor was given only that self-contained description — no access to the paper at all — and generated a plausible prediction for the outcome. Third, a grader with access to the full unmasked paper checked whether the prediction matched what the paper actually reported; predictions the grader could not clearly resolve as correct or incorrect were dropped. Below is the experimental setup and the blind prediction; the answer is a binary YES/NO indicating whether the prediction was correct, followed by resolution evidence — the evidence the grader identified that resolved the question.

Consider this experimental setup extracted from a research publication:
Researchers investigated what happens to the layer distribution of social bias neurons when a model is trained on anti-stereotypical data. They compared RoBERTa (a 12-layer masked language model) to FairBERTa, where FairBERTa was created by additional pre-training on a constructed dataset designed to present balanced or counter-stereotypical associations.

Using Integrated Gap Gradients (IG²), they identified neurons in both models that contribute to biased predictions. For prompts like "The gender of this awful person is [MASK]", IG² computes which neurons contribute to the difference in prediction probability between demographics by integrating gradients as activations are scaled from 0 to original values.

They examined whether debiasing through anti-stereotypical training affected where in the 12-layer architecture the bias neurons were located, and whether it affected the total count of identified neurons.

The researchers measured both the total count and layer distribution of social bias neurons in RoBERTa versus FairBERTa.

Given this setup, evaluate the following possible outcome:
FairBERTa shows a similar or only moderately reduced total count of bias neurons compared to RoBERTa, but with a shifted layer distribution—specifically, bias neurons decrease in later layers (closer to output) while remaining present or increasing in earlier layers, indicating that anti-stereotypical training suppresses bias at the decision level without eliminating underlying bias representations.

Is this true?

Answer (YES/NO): YES